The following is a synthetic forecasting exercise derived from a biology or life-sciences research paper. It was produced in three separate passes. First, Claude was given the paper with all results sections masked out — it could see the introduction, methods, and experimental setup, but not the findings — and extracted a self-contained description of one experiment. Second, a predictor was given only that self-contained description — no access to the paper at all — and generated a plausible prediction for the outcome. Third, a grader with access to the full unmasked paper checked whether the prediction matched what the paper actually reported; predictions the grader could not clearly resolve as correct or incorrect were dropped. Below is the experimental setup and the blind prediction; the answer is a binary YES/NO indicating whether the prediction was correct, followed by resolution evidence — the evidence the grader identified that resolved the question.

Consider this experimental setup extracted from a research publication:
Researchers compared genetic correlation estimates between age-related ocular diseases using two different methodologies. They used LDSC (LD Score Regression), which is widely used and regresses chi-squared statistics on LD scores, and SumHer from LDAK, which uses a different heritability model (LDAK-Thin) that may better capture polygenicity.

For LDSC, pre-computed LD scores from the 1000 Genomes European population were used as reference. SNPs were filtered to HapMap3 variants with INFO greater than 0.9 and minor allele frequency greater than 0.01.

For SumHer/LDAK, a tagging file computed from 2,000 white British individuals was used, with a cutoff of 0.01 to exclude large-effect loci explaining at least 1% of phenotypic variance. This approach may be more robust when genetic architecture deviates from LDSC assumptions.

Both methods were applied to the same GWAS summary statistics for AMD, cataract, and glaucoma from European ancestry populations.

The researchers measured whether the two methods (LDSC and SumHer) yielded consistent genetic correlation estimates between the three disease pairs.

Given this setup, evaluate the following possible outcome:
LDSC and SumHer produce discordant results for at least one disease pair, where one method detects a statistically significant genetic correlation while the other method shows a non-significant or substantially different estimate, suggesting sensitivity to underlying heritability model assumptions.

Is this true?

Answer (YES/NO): NO